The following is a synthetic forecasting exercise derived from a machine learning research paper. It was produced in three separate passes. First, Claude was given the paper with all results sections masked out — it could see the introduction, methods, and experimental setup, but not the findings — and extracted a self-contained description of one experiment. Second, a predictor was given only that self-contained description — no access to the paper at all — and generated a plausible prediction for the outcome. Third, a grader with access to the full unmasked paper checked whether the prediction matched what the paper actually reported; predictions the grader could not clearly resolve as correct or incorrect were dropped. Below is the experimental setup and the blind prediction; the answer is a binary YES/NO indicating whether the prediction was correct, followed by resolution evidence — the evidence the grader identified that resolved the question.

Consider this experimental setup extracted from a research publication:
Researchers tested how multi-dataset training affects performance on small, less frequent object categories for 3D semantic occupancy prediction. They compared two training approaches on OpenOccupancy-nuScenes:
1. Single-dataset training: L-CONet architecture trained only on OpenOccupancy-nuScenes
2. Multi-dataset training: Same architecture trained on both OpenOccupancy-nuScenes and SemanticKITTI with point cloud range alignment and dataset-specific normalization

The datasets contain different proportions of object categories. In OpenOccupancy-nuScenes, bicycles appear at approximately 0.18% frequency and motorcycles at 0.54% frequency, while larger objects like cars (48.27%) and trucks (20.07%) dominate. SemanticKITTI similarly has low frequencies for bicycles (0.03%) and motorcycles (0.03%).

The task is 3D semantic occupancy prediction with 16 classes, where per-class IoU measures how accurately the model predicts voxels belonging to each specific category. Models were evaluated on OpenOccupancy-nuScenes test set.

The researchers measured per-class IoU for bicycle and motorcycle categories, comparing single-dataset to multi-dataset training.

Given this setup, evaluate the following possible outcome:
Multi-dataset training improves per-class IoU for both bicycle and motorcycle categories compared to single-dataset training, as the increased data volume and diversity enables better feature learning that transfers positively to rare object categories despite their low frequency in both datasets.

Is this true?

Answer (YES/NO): YES